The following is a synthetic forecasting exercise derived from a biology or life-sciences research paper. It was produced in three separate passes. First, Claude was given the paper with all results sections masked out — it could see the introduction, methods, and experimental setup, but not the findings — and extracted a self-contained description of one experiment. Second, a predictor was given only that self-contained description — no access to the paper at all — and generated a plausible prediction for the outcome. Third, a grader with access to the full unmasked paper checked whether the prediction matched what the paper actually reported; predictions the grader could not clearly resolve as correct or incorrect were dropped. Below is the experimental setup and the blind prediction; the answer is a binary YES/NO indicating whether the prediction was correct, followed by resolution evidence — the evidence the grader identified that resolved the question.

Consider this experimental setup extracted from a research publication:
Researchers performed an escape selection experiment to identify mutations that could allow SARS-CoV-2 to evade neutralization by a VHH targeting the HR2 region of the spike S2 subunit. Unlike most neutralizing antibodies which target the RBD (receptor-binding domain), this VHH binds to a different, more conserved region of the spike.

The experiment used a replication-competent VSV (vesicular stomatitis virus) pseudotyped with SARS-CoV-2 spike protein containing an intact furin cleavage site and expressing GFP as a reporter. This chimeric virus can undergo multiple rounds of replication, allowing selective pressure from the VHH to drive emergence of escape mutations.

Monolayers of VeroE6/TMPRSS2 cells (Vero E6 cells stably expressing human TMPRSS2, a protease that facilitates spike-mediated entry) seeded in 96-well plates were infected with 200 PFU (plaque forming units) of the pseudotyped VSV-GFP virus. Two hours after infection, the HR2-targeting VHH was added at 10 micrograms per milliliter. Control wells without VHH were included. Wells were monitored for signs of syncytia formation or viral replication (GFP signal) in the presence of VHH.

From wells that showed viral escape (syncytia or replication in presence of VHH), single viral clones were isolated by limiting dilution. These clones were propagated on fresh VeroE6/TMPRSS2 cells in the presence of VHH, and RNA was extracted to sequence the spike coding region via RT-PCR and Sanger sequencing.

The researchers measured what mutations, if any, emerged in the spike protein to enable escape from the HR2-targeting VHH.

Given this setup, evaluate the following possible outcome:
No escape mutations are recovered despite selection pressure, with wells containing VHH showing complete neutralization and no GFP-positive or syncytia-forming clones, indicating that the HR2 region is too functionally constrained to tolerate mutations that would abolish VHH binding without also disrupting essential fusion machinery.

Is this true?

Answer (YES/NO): NO